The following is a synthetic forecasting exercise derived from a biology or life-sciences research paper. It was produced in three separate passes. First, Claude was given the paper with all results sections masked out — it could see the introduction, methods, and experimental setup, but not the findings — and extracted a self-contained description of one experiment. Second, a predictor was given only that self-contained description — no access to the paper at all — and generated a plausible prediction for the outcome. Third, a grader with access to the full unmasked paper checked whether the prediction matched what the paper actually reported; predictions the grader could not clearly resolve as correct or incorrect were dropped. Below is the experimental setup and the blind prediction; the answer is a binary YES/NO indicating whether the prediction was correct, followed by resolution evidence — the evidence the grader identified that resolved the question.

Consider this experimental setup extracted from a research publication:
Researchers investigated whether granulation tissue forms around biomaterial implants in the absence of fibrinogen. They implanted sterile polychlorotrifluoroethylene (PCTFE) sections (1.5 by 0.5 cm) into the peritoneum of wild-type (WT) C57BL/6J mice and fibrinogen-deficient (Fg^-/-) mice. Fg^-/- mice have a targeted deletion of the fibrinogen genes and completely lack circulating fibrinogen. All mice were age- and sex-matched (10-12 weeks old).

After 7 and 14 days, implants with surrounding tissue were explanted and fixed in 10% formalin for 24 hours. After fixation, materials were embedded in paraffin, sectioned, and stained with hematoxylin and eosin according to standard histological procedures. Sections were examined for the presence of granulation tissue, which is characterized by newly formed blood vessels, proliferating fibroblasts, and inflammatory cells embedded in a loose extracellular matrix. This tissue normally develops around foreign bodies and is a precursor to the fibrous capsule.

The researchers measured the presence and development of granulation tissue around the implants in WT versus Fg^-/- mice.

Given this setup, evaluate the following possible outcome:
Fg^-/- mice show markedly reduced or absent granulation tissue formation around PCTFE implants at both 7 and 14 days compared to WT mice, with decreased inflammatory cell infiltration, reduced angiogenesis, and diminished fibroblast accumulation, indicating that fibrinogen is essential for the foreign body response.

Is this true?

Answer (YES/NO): NO